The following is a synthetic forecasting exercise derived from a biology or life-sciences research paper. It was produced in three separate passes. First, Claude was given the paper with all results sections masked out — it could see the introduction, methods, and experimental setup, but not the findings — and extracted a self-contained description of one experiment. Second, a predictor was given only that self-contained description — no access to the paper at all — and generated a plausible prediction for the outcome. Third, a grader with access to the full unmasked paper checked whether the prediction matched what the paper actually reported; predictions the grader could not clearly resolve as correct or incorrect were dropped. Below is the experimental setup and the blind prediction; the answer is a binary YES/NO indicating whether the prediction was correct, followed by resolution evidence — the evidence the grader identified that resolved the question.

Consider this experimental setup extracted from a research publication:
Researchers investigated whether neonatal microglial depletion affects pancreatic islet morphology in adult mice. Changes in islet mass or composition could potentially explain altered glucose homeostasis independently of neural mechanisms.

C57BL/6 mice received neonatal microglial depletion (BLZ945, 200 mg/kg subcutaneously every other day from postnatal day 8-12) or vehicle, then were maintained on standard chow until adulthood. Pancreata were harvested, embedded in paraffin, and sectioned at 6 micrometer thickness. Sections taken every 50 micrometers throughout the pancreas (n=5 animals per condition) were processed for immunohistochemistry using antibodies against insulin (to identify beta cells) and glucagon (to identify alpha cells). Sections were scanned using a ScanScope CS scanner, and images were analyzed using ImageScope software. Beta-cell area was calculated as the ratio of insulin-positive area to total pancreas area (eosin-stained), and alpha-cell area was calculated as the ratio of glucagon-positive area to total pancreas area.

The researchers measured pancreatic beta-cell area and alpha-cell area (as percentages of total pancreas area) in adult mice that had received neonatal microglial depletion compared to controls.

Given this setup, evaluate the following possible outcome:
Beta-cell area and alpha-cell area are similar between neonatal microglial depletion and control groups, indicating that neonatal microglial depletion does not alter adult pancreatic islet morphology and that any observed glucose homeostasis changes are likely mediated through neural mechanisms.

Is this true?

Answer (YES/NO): YES